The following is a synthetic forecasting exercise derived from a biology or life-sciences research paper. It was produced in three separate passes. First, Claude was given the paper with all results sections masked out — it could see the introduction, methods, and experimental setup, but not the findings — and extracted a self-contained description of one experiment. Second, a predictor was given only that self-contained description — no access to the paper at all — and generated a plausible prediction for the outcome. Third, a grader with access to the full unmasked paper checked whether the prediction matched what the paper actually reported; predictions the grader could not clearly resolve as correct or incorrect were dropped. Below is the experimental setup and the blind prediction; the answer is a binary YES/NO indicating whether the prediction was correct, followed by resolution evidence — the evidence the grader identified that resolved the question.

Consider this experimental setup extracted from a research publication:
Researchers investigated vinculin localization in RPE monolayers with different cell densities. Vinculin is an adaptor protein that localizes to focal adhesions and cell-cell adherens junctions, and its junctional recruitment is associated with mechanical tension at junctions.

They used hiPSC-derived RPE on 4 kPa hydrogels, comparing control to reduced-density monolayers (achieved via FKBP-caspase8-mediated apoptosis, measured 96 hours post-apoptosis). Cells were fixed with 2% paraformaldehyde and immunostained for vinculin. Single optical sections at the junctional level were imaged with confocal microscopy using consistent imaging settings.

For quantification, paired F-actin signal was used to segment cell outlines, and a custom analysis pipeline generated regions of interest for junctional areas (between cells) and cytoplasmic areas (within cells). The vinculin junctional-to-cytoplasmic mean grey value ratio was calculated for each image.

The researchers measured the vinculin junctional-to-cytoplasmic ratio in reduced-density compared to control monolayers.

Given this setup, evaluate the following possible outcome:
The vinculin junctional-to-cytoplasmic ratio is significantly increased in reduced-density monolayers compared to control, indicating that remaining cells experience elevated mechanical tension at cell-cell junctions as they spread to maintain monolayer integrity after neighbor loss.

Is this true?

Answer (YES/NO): YES